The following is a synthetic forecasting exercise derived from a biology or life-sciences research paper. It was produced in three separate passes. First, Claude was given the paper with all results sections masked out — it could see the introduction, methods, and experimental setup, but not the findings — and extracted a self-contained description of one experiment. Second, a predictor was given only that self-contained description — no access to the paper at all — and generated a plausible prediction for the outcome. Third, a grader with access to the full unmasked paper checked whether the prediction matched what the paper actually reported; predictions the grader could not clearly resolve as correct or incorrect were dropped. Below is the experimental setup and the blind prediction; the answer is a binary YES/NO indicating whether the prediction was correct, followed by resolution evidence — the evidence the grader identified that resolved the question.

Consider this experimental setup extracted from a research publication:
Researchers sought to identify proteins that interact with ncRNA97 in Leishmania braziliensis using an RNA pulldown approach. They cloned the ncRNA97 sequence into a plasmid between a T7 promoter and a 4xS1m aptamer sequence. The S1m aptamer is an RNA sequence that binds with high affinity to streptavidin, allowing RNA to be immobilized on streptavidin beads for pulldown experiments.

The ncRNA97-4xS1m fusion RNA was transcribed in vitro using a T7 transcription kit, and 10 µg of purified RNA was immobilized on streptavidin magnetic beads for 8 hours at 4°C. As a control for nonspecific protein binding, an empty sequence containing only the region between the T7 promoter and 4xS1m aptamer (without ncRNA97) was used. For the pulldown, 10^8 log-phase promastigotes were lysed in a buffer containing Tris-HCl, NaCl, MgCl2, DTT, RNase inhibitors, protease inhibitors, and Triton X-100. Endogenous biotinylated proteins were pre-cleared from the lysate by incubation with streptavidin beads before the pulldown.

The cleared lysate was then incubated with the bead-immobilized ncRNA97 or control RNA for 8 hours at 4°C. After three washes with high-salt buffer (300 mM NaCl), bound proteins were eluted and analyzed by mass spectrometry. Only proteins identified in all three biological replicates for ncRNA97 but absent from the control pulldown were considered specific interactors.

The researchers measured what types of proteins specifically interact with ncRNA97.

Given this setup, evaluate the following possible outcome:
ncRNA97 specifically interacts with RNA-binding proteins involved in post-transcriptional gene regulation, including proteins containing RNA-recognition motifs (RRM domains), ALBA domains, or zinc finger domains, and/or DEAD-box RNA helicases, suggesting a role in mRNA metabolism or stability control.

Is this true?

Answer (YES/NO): NO